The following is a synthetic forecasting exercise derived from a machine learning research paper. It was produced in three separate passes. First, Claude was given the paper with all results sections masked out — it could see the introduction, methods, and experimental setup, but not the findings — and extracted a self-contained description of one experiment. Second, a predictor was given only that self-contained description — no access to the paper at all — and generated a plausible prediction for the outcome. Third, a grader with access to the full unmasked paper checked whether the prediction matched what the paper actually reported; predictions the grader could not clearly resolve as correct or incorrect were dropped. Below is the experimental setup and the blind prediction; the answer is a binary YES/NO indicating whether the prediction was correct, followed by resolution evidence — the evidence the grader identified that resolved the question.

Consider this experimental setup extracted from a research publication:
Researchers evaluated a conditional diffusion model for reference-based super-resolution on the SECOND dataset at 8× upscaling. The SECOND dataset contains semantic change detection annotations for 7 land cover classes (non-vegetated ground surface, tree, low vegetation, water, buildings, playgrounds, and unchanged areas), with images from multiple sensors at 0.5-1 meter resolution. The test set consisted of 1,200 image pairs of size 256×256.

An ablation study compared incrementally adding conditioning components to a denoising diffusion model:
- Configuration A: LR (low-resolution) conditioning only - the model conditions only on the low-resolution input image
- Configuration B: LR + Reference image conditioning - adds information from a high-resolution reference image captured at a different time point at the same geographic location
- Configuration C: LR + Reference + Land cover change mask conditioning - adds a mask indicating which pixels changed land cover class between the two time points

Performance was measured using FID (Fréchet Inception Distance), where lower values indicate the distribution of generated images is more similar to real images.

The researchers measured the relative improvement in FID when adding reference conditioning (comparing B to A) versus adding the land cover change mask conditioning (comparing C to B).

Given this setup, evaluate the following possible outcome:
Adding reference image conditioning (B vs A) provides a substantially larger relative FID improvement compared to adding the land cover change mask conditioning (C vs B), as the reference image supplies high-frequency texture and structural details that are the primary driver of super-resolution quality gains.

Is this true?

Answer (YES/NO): YES